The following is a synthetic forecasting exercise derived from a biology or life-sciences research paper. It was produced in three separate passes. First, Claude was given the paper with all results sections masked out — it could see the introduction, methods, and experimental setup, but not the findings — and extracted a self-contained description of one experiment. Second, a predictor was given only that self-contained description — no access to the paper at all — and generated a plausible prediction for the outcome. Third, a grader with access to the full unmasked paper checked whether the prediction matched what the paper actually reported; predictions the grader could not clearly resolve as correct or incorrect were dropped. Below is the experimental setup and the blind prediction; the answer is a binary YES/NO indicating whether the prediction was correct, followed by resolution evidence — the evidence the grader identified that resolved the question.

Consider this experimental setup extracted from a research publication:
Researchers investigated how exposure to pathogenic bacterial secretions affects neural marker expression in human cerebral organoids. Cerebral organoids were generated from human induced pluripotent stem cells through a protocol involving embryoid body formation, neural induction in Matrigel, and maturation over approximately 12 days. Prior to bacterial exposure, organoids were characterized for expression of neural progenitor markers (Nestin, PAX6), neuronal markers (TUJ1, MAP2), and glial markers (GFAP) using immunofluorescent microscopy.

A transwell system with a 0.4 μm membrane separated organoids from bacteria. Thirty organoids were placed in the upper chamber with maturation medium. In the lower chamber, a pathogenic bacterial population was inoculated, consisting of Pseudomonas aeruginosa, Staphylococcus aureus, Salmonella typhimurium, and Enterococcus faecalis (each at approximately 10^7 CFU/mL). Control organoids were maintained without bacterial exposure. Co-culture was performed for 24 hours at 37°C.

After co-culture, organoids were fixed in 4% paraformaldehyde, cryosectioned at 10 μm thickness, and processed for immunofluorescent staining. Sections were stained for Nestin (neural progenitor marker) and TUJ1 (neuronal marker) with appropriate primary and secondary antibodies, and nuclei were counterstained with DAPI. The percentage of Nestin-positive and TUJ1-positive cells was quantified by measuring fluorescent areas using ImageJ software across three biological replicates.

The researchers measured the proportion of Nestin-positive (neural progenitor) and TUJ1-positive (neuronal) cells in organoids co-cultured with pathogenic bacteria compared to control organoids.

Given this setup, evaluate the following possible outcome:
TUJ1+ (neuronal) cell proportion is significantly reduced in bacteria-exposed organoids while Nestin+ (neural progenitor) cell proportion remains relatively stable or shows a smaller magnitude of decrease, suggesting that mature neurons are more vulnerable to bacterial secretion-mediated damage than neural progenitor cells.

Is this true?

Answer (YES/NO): YES